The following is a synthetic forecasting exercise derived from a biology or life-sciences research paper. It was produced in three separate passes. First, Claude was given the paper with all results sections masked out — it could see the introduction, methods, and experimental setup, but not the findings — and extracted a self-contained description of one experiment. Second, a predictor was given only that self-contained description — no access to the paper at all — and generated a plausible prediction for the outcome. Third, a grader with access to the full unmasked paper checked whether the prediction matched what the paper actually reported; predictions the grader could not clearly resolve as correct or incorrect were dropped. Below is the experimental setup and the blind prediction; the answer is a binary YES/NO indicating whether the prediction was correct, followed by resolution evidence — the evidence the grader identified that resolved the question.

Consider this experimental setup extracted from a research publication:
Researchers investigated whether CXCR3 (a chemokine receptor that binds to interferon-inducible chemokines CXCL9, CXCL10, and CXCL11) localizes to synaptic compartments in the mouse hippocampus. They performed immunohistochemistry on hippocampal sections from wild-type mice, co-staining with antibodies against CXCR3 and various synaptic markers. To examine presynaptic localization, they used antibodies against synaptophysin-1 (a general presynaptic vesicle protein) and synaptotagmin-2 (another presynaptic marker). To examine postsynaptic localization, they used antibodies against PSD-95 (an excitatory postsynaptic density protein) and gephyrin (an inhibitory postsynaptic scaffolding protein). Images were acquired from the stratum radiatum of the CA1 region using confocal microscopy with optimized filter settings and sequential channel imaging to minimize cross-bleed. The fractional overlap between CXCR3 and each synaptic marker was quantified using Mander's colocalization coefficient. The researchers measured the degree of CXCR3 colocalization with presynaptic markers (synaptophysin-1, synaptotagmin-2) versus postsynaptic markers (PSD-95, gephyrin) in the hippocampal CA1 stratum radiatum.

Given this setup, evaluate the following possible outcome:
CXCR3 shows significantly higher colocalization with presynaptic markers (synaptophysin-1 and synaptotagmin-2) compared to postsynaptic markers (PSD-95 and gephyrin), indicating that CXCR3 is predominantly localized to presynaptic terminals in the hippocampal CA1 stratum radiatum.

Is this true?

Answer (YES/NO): YES